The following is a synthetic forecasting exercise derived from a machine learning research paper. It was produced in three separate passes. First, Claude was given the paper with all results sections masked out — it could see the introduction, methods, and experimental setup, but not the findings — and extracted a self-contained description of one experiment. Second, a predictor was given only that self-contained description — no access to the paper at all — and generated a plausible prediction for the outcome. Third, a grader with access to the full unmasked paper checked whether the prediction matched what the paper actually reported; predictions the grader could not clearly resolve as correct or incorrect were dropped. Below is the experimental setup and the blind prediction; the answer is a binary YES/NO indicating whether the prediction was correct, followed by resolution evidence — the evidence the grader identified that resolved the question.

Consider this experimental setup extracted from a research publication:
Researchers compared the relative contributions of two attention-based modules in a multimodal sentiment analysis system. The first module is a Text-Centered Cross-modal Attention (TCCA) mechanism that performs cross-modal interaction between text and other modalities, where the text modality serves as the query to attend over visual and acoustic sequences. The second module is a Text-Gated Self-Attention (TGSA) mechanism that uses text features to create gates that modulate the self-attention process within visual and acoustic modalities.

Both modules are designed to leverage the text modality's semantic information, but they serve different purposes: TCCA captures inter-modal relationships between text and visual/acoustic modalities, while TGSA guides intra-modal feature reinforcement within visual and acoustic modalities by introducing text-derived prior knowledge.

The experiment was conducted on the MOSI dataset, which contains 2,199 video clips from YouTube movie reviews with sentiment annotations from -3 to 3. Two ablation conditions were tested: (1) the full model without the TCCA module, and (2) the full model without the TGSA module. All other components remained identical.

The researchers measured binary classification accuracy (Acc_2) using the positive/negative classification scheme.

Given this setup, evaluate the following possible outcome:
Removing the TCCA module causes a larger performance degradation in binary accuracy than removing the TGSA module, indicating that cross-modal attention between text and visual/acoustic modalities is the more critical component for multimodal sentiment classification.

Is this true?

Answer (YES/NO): NO